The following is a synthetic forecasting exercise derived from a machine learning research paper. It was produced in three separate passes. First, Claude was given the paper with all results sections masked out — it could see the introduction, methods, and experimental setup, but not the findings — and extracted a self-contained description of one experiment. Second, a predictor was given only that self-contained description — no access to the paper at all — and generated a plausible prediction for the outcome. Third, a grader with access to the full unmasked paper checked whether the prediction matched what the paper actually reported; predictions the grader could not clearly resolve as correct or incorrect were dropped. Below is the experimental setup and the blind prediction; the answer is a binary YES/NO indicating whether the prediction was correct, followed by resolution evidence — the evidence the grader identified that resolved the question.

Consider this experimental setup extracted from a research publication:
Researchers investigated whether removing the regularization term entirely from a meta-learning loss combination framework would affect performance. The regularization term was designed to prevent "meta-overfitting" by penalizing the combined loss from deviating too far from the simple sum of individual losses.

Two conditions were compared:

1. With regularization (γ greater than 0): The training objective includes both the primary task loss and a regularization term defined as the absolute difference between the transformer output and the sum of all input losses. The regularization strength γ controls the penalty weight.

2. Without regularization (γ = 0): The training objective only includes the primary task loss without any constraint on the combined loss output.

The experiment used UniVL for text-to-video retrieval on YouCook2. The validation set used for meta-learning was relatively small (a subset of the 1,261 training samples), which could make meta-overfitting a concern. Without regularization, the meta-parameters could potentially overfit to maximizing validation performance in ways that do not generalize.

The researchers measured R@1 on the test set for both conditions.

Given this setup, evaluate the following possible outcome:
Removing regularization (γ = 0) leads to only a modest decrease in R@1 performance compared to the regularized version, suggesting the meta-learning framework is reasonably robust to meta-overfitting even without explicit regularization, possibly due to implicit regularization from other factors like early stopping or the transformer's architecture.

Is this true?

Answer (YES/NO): NO